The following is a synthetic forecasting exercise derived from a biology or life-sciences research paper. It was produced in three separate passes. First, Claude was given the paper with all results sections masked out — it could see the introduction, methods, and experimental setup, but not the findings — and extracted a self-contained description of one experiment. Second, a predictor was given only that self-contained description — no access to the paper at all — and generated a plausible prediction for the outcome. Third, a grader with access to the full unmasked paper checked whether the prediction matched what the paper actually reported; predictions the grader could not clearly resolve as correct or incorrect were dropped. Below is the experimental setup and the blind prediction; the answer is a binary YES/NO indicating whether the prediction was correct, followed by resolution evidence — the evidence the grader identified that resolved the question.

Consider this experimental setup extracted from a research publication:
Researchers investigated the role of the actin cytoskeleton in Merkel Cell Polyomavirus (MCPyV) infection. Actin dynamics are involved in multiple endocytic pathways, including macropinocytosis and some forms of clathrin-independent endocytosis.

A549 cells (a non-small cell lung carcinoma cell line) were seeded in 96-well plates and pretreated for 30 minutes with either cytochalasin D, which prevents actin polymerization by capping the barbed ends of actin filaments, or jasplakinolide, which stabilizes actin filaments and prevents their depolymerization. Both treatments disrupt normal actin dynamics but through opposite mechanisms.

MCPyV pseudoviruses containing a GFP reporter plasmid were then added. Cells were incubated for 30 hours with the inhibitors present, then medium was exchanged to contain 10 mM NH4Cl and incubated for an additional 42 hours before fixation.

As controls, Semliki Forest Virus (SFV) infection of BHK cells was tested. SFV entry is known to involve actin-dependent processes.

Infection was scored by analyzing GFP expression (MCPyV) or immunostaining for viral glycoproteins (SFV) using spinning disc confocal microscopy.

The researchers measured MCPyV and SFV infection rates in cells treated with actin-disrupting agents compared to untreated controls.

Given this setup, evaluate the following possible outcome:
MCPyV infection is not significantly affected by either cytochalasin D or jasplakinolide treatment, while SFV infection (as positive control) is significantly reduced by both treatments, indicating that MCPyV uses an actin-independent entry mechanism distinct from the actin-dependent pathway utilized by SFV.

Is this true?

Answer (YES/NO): NO